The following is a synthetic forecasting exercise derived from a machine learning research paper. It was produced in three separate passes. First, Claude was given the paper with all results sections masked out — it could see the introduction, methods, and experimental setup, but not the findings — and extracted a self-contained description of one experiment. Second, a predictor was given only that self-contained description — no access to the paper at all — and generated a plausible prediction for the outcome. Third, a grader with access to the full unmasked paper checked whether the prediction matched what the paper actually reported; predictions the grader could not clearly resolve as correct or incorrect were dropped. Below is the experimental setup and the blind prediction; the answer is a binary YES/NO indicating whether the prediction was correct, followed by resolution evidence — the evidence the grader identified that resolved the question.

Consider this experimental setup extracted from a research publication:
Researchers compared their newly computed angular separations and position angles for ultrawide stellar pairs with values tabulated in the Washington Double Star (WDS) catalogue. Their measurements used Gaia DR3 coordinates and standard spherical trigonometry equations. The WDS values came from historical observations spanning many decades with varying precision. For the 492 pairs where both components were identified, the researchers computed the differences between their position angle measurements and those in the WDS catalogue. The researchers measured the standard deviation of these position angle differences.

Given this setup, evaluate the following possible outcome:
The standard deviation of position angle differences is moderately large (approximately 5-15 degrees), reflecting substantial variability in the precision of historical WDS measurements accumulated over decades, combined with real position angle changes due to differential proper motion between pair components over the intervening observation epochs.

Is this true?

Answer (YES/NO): NO